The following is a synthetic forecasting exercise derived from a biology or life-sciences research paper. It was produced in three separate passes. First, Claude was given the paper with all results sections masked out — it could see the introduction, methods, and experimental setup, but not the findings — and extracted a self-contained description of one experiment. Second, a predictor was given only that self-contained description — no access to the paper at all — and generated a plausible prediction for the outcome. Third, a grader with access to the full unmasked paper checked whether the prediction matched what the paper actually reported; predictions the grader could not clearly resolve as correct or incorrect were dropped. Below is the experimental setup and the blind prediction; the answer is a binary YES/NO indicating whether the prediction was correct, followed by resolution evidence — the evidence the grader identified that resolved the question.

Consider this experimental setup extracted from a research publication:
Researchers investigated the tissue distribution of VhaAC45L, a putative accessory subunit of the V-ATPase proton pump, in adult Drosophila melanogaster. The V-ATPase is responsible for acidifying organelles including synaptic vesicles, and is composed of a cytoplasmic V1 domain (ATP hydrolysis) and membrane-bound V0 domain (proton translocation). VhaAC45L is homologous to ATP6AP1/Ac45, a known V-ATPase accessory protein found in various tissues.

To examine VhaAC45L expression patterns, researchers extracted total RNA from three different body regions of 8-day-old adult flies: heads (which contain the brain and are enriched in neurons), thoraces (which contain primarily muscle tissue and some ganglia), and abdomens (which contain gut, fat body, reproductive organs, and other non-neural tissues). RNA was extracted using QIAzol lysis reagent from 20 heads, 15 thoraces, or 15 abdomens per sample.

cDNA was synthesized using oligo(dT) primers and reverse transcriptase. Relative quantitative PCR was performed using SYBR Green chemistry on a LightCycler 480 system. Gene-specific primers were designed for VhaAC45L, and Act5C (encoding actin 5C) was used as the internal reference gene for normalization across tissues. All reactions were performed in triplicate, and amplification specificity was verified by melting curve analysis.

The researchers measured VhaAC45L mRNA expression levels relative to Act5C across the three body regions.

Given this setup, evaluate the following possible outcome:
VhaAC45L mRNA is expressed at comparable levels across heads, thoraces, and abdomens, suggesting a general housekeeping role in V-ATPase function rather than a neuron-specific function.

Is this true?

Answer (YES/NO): NO